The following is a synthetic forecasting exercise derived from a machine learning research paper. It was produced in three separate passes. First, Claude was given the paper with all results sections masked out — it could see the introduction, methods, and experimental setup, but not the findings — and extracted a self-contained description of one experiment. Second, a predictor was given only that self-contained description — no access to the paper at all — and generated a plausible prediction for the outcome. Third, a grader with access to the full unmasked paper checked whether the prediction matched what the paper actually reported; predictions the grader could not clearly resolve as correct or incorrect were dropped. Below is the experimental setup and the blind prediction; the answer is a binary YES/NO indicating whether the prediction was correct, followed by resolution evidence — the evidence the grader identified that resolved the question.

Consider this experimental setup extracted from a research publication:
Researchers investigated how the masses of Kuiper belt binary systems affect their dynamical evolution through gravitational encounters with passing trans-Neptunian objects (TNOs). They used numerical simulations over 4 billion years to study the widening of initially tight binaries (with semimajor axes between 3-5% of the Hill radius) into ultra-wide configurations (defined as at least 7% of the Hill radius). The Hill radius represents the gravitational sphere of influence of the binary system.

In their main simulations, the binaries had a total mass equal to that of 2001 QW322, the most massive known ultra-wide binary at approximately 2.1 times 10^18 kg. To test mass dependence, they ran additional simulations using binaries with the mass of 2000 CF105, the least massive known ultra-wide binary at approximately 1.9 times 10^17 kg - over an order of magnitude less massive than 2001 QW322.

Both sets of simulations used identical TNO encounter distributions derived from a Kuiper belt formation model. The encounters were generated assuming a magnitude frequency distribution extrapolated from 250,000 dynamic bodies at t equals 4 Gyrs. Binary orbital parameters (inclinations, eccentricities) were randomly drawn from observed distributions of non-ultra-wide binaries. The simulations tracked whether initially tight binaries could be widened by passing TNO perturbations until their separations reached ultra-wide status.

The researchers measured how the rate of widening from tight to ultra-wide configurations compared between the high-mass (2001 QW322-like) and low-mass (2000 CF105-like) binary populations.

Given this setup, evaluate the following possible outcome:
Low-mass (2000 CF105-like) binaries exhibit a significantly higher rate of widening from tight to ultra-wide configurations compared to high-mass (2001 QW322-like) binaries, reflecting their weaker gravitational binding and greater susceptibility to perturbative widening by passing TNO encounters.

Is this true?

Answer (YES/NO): NO